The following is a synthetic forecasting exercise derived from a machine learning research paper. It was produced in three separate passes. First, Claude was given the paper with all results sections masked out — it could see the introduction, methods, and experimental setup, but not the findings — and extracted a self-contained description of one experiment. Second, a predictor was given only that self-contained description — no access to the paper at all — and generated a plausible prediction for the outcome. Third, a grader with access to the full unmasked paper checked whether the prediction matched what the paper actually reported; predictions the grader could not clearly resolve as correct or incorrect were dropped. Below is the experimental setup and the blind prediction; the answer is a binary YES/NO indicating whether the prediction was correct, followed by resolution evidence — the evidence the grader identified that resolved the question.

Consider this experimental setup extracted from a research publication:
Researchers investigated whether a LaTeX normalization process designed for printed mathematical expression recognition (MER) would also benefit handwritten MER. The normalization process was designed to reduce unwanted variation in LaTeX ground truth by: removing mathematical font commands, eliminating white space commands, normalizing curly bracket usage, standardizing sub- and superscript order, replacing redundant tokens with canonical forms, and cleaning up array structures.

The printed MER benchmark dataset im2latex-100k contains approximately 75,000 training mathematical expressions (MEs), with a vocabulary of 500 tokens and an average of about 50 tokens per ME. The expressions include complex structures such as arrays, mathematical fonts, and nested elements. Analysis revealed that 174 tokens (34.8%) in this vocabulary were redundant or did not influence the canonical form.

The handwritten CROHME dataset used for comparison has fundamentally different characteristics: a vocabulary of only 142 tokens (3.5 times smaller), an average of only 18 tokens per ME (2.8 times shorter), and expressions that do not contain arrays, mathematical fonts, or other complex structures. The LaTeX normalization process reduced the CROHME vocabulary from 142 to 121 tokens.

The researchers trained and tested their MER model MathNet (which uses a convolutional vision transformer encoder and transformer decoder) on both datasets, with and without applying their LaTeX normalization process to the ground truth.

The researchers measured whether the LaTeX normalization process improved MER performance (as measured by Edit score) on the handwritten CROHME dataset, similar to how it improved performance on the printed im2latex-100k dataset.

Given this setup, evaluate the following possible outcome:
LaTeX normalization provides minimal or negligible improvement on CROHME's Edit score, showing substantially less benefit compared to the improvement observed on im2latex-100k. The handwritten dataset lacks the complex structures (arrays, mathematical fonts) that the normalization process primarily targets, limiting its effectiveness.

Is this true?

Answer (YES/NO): YES